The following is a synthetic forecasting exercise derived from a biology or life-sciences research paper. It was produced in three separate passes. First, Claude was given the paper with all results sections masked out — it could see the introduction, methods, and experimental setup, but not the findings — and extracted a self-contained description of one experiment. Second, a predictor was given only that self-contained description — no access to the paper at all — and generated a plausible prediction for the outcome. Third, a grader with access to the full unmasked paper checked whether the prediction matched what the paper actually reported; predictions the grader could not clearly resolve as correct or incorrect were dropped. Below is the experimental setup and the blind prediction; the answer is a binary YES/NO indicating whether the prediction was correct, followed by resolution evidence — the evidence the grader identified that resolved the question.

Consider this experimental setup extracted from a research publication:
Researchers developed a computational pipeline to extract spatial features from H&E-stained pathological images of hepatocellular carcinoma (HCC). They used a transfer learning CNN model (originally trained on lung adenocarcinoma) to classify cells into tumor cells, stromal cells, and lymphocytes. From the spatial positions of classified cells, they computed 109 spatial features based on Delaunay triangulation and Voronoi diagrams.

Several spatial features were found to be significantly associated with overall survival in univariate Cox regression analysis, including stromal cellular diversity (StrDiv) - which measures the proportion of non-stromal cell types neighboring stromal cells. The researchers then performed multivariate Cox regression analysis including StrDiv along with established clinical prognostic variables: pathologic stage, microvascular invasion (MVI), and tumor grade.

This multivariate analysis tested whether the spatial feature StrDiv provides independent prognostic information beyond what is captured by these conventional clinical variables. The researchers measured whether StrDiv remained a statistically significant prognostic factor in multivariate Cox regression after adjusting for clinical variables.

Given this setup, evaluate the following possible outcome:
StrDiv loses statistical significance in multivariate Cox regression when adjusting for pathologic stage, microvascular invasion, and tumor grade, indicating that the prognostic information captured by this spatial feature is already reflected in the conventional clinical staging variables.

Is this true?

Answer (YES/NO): NO